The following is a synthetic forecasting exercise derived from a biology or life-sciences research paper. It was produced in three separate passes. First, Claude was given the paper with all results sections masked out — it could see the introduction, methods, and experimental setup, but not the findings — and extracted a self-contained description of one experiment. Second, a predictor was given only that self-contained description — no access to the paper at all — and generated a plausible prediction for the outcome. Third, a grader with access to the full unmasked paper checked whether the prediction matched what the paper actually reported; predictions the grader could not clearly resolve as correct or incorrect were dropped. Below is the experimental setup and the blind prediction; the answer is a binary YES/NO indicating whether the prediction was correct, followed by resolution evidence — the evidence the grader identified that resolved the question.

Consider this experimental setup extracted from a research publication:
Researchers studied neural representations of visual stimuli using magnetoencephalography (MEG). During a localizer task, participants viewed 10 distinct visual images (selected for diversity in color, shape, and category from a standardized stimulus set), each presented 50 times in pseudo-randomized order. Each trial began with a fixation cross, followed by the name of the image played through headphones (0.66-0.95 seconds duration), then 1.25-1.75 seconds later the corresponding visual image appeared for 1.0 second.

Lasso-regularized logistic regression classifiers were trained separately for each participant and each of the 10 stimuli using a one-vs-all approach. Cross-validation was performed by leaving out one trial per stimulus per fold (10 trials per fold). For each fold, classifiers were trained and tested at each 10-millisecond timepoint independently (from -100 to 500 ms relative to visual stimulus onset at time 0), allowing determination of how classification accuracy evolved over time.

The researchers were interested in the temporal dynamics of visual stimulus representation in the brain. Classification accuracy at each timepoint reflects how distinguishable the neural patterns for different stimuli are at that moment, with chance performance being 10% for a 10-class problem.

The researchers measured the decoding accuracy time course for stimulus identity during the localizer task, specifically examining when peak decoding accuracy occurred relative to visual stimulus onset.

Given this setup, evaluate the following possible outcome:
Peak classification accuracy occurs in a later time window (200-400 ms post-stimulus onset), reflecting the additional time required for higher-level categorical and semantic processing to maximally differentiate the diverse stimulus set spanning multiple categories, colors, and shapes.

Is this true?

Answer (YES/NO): YES